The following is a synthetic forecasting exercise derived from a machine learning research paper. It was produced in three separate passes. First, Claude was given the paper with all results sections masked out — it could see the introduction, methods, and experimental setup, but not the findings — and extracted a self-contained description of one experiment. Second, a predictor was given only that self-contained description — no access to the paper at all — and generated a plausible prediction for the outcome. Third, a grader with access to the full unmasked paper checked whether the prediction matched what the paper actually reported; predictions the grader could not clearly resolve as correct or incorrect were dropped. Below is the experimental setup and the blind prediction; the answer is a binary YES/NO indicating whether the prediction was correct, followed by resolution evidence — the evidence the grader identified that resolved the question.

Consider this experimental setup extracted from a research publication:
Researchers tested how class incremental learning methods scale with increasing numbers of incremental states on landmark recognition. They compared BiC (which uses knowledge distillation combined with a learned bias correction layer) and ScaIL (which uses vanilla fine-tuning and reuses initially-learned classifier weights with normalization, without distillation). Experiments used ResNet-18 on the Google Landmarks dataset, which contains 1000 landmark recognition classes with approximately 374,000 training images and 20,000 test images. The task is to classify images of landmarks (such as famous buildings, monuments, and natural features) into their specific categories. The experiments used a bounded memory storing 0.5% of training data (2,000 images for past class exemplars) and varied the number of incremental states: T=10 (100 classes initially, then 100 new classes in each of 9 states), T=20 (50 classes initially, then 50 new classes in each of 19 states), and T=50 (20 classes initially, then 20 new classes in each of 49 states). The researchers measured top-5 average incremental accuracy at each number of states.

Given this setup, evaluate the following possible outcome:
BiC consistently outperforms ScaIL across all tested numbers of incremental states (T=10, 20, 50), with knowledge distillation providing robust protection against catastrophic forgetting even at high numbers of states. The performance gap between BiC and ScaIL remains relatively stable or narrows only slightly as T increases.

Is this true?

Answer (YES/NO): NO